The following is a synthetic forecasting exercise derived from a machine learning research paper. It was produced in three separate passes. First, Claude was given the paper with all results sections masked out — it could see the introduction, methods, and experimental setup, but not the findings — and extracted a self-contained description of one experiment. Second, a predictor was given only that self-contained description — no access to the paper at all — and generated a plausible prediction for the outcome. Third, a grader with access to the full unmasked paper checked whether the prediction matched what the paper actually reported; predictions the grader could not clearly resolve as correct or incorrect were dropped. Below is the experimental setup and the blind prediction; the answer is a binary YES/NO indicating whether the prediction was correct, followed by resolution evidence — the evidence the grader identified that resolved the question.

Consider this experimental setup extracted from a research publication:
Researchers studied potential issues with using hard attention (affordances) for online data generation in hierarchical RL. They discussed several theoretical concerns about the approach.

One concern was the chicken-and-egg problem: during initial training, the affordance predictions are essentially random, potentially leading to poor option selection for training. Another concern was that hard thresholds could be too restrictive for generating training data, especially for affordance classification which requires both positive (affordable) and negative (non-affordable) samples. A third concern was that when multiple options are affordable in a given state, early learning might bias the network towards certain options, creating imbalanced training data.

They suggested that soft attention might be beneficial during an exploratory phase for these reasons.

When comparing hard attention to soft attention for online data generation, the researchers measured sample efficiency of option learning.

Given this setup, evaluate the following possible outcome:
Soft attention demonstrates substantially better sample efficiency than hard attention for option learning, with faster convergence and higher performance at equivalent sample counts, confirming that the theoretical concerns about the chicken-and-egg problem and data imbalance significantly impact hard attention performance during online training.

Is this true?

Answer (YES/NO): NO